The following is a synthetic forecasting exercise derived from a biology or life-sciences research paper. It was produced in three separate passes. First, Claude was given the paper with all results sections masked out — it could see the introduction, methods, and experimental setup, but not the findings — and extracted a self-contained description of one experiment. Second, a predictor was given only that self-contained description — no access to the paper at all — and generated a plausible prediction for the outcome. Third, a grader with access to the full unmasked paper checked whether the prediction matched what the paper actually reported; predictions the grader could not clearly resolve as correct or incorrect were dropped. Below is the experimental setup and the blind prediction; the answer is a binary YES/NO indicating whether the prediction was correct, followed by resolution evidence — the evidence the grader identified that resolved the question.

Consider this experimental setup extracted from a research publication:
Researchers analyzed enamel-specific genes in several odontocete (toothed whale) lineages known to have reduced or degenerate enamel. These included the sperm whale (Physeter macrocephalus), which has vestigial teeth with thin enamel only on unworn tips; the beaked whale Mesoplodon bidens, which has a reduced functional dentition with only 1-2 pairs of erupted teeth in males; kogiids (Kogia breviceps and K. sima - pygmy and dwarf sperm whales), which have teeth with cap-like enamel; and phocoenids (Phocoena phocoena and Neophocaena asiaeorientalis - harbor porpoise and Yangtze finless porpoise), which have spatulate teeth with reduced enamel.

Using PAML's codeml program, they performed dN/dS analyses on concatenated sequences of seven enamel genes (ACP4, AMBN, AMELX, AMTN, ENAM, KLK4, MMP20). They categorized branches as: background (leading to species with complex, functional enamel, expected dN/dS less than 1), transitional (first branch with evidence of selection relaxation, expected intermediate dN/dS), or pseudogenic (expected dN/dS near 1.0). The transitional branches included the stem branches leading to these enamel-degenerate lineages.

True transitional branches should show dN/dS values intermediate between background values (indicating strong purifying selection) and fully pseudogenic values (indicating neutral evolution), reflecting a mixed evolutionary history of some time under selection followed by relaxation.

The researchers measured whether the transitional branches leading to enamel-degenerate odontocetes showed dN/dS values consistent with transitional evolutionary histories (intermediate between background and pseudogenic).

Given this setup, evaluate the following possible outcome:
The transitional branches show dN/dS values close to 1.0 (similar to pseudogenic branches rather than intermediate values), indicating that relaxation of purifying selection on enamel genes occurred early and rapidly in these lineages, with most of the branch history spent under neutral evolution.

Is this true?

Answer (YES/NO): YES